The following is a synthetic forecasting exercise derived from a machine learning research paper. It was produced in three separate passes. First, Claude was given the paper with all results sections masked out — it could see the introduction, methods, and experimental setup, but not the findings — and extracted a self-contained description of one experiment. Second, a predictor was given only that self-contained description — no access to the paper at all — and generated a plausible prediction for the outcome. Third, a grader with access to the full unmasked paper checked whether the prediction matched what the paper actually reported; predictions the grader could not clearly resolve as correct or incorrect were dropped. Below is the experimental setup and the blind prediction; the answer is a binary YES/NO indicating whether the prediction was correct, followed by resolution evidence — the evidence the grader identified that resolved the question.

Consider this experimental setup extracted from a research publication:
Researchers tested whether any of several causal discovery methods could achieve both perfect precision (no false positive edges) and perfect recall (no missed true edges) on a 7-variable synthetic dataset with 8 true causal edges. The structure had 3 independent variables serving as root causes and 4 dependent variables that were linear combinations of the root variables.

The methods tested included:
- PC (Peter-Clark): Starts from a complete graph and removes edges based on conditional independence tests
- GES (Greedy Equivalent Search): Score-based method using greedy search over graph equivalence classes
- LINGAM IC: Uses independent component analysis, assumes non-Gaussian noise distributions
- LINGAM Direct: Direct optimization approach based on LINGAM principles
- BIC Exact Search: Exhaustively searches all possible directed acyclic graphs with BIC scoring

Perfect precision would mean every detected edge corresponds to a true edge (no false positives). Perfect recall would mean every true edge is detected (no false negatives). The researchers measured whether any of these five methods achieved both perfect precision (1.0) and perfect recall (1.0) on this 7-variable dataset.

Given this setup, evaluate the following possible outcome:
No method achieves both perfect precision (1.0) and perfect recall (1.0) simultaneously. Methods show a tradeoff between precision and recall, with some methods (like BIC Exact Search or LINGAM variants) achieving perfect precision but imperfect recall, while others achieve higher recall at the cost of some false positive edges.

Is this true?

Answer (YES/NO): NO